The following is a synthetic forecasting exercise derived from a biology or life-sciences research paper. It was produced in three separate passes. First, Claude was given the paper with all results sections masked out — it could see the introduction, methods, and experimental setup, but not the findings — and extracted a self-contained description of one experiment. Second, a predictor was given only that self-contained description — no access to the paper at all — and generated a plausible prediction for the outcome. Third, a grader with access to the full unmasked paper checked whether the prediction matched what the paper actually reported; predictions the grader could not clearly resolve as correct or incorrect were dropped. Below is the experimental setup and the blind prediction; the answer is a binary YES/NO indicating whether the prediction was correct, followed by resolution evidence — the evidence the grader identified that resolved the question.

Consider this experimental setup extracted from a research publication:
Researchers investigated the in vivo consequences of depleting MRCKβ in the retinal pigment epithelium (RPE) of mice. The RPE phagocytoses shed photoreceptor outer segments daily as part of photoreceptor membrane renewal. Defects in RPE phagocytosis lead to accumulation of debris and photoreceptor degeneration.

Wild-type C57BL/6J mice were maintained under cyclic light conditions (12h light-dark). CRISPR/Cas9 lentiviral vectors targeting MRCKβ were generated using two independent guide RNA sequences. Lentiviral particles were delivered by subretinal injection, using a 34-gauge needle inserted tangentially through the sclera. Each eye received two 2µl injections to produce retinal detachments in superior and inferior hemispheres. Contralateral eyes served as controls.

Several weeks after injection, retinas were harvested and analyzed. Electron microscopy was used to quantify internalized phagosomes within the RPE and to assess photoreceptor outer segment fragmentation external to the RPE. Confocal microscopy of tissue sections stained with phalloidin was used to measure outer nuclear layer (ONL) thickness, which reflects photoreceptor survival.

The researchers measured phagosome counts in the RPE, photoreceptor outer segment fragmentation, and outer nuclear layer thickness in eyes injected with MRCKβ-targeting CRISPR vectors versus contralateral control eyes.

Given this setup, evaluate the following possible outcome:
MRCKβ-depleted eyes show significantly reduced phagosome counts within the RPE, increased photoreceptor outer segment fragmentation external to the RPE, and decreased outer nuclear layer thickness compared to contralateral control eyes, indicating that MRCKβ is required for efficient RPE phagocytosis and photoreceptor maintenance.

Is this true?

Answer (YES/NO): YES